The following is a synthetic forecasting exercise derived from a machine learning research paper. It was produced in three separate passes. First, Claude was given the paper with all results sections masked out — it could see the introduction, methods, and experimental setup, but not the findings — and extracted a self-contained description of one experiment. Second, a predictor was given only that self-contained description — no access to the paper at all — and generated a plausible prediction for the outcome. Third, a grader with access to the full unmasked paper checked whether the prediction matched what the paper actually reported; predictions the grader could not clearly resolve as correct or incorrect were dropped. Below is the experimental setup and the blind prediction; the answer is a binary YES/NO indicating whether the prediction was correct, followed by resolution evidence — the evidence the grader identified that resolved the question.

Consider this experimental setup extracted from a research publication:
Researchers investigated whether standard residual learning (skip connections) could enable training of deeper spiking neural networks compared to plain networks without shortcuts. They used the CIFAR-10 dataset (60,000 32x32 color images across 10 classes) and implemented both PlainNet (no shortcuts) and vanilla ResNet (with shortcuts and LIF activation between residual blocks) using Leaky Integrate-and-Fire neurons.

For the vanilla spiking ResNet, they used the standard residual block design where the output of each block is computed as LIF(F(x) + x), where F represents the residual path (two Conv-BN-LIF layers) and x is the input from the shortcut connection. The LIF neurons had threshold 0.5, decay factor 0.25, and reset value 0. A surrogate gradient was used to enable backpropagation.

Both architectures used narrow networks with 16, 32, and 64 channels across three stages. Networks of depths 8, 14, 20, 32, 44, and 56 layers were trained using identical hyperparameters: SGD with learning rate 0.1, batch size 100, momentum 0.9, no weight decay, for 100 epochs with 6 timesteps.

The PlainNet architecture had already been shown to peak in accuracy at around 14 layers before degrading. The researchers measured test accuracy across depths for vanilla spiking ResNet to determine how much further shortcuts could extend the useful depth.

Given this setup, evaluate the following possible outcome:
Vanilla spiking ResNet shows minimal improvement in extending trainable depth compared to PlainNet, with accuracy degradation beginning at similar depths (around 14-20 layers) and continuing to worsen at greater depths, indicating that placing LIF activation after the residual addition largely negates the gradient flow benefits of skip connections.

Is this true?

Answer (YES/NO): YES